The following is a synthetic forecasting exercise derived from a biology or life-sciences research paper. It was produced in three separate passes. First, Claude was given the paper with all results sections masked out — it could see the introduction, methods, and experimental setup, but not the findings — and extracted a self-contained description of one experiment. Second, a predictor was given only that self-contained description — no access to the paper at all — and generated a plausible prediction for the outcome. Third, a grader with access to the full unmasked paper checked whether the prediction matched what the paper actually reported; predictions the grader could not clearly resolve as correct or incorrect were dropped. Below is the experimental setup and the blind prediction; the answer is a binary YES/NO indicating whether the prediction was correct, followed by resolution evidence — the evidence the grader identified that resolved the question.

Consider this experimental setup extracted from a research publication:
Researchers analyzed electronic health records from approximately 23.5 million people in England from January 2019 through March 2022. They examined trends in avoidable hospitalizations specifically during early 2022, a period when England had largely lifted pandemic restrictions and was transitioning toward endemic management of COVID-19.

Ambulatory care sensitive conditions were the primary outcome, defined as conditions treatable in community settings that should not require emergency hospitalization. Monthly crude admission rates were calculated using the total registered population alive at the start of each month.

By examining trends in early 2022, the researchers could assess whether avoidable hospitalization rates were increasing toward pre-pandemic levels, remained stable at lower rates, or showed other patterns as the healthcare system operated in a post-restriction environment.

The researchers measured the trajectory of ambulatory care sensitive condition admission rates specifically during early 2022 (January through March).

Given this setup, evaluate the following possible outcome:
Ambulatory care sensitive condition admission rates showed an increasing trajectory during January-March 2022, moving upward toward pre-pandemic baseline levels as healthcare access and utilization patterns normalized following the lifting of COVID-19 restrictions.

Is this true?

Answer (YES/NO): NO